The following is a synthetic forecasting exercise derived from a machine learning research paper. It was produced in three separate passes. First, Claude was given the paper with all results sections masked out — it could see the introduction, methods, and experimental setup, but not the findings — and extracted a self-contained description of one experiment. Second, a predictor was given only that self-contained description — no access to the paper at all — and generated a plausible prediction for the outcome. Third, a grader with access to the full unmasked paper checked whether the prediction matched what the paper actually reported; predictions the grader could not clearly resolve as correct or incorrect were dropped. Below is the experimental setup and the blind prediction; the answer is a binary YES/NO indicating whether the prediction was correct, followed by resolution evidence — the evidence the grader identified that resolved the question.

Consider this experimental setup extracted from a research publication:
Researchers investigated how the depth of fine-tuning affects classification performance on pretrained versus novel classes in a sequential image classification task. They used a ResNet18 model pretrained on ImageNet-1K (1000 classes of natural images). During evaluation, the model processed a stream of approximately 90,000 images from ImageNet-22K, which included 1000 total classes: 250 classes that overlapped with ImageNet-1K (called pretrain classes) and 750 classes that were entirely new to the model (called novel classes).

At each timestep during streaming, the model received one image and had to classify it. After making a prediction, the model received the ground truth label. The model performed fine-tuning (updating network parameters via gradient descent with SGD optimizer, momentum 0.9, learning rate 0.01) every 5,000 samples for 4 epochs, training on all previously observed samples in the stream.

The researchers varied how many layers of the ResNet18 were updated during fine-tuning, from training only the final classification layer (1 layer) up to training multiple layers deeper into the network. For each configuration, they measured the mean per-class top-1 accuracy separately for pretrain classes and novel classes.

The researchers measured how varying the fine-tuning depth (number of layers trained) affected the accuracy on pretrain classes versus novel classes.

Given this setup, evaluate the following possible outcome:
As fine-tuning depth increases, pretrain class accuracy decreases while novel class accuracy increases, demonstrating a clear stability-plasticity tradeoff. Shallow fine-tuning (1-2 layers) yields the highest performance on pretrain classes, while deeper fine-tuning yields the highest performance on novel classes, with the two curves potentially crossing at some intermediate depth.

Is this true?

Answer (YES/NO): YES